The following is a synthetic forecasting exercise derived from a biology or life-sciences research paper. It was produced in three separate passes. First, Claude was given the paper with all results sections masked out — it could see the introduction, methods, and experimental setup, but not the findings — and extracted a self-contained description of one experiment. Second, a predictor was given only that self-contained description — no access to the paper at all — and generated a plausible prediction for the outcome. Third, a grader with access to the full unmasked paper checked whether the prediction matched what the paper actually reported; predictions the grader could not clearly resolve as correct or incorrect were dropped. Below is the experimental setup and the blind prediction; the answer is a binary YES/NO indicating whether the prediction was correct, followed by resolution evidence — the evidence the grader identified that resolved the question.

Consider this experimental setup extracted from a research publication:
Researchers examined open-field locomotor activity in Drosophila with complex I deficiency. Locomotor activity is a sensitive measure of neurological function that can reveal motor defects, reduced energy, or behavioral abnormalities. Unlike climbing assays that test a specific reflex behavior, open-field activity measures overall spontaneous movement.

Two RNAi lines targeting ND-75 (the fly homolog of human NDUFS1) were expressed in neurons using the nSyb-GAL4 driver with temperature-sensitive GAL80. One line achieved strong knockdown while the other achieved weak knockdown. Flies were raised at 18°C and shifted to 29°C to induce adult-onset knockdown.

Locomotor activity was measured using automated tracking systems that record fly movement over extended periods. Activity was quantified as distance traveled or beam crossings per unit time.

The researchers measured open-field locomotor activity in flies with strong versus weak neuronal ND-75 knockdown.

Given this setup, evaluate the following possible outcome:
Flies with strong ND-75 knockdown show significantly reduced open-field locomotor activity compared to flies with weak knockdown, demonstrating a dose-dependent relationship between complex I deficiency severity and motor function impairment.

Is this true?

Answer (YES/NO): YES